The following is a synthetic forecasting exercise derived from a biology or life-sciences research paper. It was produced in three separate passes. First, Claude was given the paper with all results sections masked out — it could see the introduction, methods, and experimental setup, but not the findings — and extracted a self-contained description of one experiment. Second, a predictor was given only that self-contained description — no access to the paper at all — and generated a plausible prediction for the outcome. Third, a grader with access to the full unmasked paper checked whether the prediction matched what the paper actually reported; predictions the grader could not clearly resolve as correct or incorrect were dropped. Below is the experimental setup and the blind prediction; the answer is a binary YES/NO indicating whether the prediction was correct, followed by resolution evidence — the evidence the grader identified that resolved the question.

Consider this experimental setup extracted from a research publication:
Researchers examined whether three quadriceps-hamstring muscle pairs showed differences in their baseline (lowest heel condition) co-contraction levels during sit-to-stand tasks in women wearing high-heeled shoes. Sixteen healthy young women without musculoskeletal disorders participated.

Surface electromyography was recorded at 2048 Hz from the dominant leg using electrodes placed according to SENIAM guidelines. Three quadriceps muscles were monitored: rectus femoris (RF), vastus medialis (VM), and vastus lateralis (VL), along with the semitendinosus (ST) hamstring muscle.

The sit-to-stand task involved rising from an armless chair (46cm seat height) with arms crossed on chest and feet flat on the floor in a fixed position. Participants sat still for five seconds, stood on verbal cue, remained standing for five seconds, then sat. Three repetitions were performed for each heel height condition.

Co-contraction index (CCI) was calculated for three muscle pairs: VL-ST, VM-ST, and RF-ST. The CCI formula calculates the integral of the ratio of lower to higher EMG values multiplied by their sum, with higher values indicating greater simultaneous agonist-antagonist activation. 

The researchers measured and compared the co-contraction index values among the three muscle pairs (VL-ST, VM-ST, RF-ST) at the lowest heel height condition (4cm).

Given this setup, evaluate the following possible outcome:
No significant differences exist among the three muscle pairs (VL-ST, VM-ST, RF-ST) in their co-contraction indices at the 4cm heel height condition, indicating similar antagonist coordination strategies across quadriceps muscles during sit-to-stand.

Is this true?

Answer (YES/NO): NO